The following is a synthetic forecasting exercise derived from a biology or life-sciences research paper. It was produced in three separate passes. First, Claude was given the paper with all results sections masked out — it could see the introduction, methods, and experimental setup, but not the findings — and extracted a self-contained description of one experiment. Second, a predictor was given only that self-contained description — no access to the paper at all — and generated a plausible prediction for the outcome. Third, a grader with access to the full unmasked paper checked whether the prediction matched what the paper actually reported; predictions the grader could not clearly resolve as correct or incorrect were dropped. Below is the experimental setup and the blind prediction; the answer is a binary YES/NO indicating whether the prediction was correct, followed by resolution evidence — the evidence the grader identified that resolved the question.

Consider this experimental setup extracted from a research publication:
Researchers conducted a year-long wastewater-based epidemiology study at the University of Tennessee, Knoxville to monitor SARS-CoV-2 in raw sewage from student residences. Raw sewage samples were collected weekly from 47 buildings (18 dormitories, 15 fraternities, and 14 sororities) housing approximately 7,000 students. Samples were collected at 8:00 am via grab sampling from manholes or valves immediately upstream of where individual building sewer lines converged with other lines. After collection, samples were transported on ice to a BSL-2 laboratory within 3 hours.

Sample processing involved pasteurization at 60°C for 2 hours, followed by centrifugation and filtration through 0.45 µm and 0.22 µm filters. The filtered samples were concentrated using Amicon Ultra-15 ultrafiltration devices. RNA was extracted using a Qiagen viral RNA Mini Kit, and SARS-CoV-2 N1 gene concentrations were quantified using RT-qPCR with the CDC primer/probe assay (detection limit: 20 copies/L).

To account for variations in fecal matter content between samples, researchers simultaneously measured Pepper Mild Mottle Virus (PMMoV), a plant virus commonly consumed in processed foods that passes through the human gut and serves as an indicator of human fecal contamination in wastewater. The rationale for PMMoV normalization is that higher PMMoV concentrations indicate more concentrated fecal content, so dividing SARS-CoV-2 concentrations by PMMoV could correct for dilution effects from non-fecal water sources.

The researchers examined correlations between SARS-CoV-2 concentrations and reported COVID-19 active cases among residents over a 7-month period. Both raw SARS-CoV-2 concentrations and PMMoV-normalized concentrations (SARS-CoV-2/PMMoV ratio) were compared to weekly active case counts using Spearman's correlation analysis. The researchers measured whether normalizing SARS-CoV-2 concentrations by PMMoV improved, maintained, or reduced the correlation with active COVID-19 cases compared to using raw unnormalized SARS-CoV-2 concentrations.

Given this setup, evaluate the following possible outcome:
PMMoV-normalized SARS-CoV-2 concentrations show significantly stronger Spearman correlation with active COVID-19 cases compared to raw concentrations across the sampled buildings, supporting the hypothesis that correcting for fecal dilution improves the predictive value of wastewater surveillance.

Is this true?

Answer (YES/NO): NO